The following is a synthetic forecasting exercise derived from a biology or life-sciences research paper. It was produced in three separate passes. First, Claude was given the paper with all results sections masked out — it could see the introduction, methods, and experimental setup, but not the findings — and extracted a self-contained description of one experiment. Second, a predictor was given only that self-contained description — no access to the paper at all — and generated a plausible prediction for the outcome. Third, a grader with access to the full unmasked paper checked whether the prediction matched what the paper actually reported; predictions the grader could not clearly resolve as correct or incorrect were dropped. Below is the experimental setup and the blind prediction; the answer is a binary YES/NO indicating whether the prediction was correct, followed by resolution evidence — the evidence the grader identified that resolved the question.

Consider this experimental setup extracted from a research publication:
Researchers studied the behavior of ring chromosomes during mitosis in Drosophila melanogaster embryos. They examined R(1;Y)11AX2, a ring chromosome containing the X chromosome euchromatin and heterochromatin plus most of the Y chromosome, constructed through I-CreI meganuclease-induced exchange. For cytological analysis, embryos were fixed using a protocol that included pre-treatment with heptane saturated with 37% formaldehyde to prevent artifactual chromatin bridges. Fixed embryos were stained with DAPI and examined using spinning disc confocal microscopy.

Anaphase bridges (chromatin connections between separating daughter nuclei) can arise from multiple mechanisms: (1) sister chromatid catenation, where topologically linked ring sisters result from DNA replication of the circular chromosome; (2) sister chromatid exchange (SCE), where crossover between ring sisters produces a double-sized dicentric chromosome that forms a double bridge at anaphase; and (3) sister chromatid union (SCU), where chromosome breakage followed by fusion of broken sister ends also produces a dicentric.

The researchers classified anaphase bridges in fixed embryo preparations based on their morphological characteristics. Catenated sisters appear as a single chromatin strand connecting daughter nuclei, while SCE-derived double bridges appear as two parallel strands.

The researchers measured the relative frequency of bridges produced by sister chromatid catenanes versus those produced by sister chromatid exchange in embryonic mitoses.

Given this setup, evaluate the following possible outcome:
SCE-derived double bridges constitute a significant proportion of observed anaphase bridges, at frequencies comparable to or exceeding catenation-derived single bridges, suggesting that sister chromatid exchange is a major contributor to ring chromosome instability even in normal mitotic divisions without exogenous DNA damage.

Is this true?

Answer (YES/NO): NO